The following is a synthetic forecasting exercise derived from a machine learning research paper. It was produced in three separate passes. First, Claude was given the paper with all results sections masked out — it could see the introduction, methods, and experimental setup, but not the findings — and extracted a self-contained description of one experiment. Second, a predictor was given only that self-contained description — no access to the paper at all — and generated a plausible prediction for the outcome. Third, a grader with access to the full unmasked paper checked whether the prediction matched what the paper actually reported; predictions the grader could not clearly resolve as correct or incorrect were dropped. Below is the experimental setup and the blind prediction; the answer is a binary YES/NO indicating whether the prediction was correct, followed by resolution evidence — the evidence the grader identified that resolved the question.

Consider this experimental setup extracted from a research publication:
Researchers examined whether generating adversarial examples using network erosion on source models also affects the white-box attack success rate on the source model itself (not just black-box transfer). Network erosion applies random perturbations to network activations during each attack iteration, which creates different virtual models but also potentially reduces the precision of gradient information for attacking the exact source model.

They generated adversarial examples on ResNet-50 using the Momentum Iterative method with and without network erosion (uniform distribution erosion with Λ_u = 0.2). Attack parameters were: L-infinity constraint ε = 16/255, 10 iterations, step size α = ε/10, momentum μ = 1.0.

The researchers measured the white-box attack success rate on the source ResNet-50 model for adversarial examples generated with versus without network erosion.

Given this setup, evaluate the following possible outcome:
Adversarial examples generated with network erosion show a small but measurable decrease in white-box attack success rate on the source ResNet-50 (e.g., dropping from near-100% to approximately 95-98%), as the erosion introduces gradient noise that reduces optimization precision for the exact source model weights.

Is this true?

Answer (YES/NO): NO